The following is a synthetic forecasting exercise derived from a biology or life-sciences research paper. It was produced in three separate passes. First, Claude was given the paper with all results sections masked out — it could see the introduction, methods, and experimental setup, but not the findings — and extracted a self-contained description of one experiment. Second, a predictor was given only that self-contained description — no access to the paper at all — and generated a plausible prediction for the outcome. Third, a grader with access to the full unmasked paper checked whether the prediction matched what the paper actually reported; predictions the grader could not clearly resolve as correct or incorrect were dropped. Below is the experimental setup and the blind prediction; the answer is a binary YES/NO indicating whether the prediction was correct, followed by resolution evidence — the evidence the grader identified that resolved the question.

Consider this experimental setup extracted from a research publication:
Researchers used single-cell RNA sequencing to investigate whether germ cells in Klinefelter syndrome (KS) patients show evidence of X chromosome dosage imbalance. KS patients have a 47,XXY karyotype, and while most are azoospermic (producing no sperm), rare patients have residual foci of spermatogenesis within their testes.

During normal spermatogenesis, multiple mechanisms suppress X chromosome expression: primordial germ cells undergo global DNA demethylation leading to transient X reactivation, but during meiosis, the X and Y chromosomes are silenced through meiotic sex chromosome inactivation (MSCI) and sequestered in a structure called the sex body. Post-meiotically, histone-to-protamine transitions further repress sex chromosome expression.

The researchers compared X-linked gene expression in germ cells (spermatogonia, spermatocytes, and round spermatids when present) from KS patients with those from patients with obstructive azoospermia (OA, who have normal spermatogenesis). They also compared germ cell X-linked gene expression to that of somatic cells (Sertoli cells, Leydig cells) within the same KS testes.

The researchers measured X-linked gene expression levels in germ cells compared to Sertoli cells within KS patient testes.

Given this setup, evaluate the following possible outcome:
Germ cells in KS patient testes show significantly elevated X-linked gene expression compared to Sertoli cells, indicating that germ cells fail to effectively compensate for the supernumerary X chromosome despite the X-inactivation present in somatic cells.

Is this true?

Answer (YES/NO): NO